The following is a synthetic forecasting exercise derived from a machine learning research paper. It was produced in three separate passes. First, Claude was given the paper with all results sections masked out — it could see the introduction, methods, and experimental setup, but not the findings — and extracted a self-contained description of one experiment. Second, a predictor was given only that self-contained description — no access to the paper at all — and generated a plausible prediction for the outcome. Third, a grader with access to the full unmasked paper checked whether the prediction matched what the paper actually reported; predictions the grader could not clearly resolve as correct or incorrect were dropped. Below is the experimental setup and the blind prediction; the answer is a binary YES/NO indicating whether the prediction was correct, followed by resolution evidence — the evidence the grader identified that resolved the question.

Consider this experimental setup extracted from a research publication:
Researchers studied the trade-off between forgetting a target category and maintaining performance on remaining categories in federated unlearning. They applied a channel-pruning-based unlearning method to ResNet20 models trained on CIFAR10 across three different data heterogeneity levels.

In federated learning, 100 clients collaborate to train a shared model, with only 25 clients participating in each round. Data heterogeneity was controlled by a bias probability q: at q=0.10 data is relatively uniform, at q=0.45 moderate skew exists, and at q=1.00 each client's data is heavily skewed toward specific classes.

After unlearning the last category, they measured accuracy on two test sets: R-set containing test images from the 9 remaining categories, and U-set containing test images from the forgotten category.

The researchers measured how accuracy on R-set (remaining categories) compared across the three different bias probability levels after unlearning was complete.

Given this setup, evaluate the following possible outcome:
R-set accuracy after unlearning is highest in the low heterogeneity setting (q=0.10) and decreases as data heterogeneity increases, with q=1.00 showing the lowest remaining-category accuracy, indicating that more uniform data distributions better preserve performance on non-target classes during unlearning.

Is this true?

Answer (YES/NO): YES